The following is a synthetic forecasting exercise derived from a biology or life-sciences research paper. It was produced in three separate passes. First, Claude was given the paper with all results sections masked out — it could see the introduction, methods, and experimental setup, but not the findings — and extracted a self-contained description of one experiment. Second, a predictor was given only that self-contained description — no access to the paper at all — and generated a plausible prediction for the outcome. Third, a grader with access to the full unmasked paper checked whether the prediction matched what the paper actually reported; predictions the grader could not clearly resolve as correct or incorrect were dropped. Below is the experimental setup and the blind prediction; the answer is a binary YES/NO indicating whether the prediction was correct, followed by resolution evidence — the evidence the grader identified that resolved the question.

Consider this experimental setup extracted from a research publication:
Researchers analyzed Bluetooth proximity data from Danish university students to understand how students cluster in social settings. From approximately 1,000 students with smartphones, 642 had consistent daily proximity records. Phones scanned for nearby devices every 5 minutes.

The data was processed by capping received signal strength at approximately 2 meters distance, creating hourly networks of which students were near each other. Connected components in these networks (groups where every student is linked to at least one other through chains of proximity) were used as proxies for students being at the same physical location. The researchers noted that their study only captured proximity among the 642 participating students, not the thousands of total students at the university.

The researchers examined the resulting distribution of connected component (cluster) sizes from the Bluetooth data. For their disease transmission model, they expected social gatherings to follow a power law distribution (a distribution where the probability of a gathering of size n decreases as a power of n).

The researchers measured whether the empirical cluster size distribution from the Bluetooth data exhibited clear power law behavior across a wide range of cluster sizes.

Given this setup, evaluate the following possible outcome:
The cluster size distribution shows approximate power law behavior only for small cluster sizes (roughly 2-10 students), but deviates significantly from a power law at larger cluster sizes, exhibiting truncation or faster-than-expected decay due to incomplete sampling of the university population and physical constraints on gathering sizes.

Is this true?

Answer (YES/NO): NO